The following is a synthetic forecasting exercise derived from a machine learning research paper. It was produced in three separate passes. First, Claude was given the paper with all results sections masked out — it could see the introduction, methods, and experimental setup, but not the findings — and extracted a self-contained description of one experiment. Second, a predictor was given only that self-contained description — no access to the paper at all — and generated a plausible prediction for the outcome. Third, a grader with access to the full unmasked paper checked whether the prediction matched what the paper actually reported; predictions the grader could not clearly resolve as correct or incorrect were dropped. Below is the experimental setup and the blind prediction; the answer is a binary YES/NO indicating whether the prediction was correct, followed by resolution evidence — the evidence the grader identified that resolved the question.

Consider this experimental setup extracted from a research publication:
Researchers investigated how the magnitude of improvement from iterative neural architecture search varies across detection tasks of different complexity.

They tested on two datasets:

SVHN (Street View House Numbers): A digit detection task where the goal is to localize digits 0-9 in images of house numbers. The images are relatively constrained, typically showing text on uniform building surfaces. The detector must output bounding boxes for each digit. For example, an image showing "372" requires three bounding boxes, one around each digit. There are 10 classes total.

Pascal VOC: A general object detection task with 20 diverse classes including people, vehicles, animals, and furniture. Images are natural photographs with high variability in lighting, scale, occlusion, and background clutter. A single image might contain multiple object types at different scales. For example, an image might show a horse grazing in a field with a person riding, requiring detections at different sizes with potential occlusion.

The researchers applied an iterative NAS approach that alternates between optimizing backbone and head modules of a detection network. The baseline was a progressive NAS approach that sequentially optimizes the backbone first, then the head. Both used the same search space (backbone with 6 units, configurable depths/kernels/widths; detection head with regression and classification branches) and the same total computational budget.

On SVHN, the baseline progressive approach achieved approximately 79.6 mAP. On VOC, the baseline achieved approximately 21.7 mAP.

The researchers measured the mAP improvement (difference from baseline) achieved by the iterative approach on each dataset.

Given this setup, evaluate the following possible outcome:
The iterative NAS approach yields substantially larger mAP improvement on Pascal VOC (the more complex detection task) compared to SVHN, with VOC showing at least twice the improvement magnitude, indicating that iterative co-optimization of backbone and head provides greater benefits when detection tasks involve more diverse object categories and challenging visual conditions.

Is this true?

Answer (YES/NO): YES